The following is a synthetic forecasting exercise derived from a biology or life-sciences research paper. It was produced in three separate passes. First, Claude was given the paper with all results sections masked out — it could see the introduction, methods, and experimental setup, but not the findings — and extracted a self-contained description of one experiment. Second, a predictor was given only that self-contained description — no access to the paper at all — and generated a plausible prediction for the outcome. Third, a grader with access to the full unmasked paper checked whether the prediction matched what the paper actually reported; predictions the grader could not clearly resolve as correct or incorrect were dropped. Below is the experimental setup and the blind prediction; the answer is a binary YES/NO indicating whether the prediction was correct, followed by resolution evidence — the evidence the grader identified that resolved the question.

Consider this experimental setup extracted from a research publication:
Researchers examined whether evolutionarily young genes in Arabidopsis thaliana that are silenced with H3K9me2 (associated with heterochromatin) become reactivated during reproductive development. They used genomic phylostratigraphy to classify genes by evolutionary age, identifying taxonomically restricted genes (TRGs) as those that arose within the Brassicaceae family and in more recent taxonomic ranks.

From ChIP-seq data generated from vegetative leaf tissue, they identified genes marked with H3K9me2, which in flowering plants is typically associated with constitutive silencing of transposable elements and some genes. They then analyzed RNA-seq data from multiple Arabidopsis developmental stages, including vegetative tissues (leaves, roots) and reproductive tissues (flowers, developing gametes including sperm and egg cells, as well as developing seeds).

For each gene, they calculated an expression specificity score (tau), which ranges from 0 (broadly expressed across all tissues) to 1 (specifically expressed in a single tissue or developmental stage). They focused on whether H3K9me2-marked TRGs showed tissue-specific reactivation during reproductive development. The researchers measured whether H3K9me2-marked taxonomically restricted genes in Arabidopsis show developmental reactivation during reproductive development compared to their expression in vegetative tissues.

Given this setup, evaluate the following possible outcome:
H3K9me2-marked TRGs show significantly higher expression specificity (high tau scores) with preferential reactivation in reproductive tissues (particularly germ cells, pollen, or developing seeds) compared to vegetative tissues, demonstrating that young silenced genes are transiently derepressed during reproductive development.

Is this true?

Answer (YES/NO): YES